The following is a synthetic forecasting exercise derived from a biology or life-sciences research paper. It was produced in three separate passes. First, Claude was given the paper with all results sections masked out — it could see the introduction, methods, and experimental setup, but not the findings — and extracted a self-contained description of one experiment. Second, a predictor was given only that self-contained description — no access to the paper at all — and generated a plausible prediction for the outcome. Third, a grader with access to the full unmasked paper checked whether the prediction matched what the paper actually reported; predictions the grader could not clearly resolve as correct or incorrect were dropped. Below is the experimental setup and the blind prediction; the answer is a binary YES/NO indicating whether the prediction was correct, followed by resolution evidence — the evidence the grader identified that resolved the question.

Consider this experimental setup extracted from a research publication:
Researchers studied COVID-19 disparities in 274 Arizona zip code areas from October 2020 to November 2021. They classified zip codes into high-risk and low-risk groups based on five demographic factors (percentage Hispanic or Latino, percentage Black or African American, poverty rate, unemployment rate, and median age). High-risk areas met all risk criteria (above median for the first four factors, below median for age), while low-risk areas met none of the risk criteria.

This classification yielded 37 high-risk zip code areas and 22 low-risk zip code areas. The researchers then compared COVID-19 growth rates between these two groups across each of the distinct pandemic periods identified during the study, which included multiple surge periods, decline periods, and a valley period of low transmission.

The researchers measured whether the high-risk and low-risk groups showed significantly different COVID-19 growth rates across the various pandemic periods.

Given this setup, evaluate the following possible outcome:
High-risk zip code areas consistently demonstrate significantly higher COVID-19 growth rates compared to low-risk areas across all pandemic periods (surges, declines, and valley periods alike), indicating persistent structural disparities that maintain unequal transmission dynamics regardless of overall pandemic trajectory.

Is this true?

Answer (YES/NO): YES